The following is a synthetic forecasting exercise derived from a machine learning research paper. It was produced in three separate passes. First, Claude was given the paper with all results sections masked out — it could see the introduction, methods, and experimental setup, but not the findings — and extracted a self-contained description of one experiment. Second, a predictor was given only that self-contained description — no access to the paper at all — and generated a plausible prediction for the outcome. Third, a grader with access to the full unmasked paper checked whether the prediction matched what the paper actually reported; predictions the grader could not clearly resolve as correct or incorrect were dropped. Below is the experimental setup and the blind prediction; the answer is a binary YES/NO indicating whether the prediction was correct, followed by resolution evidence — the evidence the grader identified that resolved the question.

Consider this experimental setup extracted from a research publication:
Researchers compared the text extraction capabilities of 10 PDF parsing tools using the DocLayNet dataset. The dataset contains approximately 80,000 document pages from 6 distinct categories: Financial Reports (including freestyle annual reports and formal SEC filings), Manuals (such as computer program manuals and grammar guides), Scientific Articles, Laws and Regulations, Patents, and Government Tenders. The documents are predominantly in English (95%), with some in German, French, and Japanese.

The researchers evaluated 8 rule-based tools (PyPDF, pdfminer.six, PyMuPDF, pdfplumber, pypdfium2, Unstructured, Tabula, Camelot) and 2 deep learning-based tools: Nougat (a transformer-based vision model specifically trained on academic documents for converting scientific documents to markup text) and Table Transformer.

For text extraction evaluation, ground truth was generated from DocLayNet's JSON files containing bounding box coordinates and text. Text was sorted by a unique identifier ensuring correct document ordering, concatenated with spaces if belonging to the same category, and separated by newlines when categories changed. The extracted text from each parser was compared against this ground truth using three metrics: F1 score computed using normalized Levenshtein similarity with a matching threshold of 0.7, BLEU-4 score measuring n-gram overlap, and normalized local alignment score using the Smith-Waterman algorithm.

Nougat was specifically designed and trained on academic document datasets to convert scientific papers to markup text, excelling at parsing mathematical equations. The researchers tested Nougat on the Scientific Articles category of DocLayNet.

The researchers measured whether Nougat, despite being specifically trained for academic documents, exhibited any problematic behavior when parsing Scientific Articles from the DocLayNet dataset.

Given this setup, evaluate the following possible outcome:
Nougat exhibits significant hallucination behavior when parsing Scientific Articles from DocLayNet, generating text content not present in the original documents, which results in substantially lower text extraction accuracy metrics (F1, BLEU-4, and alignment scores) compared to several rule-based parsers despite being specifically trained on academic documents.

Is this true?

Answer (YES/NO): NO